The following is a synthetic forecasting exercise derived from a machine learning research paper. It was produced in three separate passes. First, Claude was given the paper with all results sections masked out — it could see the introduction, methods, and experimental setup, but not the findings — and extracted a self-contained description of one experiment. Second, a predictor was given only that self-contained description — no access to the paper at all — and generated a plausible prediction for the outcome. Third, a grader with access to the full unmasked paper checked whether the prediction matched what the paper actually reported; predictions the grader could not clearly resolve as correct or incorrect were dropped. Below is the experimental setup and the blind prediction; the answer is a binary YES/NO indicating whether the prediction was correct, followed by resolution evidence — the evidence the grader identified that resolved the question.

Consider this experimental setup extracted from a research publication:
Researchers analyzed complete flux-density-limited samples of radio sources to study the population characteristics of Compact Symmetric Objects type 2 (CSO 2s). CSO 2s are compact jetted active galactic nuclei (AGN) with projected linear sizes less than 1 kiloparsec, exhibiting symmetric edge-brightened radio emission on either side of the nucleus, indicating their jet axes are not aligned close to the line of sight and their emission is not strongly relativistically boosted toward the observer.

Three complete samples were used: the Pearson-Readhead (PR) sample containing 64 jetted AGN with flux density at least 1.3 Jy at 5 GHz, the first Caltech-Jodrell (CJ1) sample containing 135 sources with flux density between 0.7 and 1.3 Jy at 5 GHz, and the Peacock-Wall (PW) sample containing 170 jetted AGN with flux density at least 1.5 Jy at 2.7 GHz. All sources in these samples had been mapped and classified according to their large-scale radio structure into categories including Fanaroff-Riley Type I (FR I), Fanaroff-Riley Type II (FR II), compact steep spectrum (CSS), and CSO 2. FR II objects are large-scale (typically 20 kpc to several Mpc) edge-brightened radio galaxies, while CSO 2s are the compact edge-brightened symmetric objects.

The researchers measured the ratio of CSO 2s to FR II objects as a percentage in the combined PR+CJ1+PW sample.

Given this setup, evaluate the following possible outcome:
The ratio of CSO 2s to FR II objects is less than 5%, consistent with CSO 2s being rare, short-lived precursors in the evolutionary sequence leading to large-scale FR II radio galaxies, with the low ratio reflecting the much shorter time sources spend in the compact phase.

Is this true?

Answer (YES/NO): NO